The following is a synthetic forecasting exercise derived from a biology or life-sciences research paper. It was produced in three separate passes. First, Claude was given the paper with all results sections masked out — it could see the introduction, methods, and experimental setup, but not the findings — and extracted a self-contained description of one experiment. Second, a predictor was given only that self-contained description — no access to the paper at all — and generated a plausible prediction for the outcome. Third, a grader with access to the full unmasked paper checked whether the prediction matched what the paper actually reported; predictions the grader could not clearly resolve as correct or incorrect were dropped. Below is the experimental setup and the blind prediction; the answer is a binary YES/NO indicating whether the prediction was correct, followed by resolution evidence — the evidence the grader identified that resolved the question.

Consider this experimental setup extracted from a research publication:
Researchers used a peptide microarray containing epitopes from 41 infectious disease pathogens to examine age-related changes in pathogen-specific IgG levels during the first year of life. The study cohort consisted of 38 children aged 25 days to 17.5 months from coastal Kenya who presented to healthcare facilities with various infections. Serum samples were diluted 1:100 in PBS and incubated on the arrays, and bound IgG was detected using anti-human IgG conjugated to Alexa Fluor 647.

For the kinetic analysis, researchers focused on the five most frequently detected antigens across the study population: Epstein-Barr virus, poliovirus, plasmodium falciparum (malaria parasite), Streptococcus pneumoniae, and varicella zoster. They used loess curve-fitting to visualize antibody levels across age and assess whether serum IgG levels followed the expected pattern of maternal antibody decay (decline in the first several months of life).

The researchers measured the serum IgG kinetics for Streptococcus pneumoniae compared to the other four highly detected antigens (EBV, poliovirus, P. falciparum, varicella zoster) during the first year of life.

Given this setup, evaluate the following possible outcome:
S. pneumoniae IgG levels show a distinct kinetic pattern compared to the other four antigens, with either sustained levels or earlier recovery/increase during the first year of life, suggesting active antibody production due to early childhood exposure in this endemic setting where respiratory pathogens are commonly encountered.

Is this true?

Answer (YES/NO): YES